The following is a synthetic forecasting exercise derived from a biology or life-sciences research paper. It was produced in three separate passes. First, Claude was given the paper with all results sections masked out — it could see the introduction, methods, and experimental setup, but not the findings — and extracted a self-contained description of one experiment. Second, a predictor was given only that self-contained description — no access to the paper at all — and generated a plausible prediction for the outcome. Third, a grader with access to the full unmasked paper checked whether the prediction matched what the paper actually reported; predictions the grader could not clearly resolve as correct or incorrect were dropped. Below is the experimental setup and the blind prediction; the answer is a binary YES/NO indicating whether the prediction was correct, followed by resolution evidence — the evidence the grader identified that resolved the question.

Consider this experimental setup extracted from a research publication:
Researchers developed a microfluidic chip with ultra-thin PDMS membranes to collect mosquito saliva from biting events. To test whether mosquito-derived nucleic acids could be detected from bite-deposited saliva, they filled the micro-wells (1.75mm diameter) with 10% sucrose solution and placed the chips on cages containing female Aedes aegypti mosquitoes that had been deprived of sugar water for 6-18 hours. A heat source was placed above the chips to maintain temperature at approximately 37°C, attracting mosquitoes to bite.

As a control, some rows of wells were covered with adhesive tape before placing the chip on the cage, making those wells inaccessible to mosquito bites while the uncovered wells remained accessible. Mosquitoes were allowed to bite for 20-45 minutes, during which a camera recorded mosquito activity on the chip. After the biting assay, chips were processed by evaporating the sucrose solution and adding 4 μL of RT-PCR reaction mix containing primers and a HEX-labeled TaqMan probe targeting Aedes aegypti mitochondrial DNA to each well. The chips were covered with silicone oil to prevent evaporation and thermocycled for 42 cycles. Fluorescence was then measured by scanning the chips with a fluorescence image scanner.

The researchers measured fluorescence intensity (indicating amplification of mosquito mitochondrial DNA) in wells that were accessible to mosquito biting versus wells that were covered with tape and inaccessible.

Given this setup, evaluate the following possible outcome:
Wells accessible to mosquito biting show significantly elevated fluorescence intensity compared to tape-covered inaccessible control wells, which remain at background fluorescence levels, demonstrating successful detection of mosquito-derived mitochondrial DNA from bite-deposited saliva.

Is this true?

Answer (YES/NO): YES